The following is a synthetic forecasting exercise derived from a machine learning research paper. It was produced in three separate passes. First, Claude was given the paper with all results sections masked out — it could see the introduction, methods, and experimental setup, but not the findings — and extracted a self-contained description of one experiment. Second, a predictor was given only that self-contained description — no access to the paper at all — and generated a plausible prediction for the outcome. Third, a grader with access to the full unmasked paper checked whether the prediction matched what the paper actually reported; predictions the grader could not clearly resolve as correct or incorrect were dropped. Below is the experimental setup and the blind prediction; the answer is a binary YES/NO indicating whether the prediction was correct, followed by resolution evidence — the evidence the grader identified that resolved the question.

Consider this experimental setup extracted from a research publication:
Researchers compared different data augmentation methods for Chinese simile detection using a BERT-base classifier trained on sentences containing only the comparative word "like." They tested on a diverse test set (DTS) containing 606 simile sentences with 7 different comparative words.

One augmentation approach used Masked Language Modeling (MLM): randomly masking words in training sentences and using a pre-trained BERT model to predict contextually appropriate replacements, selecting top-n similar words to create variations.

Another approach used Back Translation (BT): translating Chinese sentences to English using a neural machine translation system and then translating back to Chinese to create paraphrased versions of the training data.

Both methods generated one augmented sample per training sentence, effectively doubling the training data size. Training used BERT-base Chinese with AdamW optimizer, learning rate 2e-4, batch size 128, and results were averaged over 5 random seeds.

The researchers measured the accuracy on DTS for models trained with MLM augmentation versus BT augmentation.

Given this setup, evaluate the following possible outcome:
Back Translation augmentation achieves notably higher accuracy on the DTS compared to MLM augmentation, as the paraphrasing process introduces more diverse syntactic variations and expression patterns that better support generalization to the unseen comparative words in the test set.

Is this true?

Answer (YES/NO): YES